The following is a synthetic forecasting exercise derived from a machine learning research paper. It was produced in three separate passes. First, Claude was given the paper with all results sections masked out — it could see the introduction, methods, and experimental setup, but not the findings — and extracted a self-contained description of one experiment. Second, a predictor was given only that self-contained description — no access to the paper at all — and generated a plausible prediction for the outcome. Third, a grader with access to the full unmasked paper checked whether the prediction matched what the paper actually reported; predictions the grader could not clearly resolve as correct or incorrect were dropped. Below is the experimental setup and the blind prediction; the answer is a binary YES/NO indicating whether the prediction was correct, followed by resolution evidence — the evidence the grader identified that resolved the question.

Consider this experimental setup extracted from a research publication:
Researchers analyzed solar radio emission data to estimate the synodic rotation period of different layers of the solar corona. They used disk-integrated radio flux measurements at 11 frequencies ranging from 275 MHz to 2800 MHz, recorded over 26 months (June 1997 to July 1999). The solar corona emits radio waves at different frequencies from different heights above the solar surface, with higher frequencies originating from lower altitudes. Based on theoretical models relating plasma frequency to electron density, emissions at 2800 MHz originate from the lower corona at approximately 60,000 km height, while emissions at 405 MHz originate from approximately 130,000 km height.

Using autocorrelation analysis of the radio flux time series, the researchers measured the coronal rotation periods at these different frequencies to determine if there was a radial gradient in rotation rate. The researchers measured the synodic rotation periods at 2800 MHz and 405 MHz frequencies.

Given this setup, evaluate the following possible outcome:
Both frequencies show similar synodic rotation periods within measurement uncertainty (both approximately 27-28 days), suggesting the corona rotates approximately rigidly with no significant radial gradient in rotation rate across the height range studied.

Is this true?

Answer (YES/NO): NO